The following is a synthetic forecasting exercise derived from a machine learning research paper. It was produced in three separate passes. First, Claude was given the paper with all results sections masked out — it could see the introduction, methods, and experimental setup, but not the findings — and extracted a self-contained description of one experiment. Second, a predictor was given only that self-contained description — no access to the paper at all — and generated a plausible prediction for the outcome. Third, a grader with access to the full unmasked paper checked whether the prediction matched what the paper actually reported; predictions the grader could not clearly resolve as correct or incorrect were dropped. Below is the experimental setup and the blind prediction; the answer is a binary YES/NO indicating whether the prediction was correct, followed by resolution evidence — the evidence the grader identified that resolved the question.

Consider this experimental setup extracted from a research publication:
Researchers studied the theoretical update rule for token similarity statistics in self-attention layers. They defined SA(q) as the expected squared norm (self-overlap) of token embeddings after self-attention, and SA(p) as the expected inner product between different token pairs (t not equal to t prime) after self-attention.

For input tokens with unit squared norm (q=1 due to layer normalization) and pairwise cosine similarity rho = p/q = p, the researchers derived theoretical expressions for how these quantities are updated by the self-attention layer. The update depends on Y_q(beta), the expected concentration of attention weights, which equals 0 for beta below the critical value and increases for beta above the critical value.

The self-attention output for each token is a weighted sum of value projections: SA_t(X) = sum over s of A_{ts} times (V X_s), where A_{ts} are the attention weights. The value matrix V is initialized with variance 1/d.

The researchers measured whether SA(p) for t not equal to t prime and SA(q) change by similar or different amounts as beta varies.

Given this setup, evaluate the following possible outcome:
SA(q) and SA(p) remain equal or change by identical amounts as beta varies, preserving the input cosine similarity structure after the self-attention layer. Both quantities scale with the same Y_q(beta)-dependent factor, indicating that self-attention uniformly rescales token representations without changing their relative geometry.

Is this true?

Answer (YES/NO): NO